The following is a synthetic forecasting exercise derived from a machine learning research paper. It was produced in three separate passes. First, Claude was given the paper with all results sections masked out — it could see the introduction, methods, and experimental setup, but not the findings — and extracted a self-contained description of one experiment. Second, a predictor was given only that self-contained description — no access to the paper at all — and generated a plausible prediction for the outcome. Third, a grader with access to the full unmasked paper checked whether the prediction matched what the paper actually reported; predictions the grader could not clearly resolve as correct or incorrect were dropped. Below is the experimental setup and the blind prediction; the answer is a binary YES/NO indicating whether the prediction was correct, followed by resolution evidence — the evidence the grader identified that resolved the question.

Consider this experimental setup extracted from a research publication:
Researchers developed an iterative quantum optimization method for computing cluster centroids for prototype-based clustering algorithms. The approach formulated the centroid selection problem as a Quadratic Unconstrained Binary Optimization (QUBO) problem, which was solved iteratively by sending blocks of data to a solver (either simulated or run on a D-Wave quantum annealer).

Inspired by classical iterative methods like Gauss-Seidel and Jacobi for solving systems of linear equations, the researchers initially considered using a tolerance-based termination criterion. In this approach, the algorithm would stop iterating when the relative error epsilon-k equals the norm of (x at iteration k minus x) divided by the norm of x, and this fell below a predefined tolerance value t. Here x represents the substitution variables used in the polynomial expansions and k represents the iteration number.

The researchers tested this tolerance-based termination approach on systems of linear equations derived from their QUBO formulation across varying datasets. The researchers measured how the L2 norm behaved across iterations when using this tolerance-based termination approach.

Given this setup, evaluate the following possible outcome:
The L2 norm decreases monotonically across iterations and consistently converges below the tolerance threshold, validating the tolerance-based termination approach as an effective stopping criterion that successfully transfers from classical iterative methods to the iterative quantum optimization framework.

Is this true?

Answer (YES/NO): NO